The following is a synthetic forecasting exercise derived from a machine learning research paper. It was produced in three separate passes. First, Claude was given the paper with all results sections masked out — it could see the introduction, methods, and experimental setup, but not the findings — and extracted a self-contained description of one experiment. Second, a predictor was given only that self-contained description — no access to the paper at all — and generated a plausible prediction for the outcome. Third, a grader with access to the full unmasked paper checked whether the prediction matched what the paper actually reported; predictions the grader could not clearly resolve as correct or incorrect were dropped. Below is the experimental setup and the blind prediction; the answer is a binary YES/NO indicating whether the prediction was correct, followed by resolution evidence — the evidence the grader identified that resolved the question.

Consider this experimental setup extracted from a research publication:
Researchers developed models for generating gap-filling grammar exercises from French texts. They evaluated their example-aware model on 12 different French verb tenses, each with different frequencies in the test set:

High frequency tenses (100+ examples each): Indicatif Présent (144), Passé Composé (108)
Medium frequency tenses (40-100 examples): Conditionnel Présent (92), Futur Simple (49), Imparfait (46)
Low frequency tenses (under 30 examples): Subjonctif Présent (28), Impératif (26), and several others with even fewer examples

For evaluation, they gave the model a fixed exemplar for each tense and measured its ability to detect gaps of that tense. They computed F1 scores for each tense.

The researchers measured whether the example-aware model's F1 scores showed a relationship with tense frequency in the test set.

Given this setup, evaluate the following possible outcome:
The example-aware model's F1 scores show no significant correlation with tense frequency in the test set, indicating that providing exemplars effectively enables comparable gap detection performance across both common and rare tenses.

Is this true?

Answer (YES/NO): NO